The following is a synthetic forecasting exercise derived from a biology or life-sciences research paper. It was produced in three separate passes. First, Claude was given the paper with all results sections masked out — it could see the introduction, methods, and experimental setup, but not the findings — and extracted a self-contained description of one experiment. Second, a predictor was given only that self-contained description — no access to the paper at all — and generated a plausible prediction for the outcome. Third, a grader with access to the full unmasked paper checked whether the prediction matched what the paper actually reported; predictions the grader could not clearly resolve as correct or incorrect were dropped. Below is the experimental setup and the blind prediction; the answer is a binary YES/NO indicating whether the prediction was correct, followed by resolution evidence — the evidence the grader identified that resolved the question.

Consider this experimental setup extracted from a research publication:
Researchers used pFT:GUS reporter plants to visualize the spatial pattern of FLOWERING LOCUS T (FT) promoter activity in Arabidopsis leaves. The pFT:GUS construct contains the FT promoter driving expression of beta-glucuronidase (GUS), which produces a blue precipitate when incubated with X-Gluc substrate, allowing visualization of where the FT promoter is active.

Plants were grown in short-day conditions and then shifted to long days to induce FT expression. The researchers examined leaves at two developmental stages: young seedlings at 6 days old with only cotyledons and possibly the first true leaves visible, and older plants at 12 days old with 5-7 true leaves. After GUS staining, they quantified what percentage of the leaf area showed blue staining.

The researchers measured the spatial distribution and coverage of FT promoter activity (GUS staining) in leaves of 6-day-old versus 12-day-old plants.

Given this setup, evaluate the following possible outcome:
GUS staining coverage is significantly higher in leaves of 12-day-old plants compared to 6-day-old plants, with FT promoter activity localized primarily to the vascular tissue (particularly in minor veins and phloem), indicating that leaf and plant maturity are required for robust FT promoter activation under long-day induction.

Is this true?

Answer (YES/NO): NO